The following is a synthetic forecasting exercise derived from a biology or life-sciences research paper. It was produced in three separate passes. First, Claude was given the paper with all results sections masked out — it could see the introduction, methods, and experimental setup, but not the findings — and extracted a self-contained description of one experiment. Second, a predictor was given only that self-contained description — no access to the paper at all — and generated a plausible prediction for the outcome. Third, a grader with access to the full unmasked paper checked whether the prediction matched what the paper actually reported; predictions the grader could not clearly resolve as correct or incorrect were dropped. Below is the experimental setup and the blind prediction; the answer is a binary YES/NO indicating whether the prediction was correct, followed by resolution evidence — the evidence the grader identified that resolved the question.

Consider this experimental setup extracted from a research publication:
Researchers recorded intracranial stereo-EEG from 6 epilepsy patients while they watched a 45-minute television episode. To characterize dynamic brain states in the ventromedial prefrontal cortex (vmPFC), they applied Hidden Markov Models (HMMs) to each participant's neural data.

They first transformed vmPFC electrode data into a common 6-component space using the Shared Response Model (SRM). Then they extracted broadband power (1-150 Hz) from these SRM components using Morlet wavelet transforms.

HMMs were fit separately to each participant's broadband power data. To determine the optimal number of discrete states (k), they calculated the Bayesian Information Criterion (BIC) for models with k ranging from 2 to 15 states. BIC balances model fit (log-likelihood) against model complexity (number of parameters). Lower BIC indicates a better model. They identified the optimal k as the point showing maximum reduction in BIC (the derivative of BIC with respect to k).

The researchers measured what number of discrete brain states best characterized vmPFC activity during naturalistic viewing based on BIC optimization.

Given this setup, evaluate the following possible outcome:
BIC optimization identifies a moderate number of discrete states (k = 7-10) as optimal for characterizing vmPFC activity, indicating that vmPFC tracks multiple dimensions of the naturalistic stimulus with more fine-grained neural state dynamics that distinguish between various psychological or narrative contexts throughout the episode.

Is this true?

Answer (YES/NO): NO